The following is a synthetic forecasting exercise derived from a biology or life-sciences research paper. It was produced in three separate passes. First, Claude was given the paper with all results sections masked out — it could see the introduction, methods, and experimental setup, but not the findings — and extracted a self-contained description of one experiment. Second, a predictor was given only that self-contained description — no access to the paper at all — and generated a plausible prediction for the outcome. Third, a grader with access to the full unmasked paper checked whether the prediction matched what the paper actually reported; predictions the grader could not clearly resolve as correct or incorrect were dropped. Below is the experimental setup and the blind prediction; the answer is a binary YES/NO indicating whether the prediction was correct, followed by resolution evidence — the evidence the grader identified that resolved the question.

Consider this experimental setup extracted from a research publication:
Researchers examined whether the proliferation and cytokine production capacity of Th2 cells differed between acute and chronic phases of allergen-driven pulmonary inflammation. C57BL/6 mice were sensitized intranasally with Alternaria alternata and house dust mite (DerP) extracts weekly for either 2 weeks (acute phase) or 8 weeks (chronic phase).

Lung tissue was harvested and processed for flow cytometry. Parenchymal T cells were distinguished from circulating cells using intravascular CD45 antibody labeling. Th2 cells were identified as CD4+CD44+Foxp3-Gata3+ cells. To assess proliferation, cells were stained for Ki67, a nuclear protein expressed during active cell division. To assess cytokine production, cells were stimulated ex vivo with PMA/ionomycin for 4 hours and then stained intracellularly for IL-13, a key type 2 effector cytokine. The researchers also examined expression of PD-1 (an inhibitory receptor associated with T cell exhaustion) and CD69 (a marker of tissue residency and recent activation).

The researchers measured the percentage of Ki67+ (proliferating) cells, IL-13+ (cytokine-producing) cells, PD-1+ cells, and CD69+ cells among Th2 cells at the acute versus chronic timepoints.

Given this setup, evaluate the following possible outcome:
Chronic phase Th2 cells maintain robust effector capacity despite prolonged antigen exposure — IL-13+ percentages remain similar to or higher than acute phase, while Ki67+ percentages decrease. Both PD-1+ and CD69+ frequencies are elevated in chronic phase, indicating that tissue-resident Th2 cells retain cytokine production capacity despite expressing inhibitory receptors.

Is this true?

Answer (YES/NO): NO